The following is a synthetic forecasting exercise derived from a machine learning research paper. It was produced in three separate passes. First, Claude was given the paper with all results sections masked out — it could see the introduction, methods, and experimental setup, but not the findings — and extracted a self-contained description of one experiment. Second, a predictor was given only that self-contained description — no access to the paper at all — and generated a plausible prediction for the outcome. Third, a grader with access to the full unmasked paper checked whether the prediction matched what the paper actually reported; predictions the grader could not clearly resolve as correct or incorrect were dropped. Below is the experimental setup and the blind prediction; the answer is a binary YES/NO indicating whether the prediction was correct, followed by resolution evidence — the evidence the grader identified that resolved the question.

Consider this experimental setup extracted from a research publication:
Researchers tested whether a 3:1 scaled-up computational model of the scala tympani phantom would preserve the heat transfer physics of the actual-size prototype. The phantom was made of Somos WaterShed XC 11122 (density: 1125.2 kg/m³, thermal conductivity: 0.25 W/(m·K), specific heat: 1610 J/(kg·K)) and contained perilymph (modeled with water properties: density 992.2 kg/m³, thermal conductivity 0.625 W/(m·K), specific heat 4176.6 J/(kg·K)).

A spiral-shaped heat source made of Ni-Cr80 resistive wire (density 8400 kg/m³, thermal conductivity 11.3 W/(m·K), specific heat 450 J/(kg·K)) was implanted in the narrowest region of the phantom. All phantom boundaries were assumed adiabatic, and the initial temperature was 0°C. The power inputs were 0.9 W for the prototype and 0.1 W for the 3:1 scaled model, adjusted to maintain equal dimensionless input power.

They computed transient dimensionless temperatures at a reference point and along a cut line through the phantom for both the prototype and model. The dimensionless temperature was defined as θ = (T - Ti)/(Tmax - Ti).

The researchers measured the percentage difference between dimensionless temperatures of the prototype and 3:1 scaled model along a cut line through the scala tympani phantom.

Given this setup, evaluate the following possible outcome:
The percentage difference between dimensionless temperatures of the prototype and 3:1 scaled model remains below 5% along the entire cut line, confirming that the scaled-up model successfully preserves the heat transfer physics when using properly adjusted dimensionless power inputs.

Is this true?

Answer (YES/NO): YES